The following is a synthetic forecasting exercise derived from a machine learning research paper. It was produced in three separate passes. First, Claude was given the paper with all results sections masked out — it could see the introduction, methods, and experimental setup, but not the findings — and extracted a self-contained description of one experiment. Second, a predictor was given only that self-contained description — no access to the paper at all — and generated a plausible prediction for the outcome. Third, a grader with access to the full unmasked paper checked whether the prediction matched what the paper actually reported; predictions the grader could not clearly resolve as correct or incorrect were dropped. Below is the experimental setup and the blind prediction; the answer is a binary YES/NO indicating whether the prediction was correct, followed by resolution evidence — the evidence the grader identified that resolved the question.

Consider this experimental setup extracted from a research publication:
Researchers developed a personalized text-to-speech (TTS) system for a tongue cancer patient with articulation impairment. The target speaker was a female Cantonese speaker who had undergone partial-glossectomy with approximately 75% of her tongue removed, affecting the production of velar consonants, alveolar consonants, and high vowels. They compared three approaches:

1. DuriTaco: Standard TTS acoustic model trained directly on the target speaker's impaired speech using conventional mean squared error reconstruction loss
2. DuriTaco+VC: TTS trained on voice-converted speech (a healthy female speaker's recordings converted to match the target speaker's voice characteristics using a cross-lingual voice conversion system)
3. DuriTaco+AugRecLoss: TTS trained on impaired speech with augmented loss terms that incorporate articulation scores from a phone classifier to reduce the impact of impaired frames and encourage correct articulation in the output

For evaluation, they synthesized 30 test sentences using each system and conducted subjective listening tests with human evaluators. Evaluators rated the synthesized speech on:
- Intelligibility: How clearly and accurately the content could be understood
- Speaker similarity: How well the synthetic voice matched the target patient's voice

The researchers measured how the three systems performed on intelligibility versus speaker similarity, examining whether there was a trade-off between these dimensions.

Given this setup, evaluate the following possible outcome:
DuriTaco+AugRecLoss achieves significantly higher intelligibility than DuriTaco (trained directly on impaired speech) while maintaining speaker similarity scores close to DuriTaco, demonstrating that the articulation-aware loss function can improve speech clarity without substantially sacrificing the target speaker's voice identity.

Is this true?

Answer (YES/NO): YES